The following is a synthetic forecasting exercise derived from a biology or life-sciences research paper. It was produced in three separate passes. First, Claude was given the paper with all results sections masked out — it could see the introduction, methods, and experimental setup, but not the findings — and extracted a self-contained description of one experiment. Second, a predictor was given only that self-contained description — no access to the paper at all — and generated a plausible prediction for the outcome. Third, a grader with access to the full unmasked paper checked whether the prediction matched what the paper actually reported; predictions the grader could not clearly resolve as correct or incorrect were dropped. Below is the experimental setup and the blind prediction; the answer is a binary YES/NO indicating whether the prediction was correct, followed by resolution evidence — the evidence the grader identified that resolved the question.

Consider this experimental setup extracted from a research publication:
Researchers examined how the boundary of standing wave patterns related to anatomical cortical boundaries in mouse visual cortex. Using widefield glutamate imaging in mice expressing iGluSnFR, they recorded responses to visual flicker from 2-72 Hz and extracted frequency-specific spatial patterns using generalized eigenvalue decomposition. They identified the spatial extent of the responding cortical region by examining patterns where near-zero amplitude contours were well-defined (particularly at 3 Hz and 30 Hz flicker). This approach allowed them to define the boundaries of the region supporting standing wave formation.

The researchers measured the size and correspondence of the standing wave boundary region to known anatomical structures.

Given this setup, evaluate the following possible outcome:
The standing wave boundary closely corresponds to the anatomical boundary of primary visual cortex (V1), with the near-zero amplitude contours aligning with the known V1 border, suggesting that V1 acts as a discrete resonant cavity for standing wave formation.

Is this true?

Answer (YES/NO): NO